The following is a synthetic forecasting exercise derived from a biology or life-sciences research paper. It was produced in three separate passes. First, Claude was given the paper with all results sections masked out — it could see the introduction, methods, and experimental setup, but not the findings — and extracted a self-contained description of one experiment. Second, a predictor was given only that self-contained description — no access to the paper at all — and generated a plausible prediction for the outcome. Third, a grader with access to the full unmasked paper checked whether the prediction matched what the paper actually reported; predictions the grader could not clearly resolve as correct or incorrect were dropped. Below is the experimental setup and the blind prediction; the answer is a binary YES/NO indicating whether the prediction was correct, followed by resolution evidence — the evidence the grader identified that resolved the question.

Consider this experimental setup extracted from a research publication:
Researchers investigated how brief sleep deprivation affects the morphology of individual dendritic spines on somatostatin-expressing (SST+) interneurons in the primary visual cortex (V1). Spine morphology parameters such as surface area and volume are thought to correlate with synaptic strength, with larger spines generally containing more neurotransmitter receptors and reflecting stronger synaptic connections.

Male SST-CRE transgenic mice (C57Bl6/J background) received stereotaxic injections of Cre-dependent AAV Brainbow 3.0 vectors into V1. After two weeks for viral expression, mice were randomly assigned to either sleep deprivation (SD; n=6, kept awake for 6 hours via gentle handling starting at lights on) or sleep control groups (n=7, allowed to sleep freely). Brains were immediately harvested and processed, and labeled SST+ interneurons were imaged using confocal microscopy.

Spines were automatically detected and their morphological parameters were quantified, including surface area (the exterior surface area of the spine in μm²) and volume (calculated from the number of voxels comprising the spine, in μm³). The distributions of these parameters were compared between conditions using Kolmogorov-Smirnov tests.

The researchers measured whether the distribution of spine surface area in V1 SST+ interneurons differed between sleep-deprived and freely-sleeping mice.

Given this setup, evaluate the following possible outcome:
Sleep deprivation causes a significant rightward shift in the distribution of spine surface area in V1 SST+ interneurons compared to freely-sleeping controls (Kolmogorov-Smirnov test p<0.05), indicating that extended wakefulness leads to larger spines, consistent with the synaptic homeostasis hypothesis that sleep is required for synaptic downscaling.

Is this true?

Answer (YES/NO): NO